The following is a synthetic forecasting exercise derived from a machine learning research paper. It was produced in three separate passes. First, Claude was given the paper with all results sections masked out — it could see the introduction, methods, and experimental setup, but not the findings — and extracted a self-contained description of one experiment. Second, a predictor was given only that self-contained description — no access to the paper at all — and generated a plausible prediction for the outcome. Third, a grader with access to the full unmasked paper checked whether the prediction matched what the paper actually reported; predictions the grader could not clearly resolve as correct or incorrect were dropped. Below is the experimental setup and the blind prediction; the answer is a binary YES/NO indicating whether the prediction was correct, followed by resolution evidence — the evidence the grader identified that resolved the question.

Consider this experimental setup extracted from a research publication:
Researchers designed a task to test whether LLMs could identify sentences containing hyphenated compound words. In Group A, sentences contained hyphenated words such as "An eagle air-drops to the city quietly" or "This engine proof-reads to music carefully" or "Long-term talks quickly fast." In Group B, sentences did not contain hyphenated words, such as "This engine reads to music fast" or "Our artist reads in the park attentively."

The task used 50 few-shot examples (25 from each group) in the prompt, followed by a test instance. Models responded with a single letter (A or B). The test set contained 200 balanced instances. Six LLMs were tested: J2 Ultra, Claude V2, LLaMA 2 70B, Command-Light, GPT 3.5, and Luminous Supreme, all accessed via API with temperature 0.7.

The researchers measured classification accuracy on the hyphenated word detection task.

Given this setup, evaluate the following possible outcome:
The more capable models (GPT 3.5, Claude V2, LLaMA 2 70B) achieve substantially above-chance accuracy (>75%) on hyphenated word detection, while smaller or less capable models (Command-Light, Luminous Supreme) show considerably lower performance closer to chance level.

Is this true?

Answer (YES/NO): NO